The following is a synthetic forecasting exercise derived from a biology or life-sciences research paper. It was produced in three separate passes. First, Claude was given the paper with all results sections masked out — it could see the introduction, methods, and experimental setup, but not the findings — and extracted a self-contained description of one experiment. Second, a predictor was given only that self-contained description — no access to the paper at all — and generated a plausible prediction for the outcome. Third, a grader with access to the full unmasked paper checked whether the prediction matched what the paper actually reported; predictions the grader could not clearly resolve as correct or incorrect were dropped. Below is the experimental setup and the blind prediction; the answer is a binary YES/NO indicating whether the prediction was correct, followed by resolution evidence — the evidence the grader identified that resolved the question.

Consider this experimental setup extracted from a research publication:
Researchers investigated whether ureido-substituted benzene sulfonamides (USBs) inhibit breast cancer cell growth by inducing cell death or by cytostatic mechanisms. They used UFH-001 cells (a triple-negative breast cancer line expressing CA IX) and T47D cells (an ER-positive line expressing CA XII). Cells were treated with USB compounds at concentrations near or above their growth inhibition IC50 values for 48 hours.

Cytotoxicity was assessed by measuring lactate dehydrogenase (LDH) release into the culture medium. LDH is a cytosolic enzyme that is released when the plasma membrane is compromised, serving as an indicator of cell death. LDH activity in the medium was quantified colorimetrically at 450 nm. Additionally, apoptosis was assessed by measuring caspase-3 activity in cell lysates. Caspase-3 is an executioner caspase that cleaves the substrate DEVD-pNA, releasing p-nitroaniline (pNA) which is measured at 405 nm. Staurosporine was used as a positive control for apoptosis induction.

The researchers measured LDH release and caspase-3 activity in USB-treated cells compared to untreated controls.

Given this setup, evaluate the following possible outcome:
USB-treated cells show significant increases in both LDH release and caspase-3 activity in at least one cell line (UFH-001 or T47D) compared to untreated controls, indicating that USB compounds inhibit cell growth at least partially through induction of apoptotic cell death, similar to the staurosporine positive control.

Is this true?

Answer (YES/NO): NO